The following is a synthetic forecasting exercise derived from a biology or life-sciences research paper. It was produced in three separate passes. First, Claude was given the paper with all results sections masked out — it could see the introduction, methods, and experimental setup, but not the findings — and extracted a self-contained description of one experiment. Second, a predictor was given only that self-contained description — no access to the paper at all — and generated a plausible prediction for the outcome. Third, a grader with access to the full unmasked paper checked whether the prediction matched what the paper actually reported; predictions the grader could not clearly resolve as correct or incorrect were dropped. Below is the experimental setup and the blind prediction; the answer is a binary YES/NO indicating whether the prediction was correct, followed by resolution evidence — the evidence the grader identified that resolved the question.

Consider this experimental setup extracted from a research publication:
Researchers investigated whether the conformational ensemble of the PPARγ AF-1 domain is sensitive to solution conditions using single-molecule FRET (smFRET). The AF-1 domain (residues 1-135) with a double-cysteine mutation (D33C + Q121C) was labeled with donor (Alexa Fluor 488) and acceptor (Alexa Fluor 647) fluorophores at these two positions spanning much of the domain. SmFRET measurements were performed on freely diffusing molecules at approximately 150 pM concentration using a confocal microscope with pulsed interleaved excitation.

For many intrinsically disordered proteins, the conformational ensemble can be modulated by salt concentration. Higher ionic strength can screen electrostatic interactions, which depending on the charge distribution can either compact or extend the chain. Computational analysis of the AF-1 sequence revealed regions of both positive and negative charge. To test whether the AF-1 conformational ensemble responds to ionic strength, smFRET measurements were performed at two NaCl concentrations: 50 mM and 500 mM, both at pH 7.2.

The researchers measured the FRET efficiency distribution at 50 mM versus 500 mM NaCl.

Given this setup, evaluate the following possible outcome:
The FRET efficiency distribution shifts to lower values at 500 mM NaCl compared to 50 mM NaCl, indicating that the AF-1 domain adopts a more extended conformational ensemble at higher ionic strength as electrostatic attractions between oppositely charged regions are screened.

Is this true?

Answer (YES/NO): NO